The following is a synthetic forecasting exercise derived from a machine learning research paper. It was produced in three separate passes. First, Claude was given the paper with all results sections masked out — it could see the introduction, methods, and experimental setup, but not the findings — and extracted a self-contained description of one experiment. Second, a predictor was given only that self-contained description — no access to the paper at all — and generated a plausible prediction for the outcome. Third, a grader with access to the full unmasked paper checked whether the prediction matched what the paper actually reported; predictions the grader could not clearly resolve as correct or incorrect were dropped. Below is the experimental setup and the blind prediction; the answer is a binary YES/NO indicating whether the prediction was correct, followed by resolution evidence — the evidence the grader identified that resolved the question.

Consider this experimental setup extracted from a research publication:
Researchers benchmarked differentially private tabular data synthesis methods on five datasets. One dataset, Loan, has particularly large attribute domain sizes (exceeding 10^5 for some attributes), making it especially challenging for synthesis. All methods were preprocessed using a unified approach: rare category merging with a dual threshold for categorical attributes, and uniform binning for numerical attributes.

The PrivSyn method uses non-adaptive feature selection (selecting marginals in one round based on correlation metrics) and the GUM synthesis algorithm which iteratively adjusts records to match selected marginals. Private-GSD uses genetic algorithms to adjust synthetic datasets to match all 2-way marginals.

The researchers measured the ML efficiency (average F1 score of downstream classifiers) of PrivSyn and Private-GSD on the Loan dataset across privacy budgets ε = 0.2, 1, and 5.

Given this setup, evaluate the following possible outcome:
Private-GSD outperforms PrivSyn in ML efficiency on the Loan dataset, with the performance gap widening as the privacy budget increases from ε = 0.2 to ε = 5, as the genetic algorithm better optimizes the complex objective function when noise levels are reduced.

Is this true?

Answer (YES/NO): NO